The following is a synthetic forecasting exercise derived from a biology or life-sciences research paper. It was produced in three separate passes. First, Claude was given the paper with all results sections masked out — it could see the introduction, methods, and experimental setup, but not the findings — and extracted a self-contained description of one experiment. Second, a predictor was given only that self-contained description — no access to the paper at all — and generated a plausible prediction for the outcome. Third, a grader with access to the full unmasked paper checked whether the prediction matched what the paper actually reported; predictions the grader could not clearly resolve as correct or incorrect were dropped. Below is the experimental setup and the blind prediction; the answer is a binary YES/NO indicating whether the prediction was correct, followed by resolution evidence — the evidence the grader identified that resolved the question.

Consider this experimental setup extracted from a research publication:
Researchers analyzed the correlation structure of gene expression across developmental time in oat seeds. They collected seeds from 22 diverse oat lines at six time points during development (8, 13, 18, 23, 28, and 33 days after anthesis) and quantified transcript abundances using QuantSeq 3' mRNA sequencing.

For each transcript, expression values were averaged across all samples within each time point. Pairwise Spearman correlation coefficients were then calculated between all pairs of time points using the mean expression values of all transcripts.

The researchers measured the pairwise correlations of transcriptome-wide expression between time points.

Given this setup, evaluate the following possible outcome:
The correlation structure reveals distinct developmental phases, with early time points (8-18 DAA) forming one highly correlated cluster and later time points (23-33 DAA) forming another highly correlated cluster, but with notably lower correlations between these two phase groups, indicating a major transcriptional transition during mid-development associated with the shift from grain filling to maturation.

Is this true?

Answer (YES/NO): YES